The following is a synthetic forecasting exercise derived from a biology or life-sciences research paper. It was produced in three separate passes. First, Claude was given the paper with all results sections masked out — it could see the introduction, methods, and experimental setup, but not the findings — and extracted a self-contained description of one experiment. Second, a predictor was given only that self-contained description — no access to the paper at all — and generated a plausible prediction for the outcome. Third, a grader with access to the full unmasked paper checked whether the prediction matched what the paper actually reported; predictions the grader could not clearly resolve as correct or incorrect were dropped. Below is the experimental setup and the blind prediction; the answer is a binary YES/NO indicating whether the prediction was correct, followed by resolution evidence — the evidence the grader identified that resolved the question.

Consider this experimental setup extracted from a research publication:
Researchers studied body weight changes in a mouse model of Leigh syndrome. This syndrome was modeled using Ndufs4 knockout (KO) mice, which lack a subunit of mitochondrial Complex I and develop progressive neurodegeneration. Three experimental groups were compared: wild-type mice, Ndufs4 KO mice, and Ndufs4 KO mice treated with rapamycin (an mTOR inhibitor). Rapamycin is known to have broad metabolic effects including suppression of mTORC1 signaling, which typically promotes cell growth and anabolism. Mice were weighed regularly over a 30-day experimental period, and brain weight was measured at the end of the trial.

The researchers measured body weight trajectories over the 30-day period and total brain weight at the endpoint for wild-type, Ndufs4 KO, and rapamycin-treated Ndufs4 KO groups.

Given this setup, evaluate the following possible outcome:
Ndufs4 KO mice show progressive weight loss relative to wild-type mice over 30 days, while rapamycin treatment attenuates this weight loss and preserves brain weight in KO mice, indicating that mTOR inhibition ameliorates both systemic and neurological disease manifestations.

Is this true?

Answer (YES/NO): NO